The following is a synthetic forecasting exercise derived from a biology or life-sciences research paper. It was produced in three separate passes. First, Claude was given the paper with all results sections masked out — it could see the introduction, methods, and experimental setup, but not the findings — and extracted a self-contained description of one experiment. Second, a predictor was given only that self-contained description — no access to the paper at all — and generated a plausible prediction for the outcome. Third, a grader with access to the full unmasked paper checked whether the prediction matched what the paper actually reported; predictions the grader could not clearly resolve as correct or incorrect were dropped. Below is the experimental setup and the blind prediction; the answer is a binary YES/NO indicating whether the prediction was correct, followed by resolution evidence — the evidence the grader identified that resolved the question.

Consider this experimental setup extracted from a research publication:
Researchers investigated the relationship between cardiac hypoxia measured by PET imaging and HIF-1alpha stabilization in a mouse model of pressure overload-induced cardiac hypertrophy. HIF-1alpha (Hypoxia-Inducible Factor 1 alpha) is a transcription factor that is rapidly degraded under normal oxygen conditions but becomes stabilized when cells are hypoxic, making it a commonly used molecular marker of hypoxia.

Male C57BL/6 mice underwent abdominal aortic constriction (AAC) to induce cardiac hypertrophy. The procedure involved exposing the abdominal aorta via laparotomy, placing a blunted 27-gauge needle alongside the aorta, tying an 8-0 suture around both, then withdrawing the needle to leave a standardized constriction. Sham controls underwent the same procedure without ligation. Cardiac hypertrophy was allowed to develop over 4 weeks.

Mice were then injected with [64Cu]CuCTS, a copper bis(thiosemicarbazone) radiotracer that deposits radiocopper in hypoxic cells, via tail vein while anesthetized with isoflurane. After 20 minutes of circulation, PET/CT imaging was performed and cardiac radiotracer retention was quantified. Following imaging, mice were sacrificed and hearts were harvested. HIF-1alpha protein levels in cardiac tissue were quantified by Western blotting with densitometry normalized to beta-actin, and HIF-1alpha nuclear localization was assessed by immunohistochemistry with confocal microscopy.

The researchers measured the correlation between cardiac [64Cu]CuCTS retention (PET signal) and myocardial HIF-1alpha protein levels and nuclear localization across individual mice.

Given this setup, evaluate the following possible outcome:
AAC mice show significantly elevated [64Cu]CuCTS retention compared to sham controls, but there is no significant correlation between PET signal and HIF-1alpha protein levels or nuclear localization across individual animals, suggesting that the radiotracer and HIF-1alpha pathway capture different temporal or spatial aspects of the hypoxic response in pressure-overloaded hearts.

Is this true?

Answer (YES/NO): NO